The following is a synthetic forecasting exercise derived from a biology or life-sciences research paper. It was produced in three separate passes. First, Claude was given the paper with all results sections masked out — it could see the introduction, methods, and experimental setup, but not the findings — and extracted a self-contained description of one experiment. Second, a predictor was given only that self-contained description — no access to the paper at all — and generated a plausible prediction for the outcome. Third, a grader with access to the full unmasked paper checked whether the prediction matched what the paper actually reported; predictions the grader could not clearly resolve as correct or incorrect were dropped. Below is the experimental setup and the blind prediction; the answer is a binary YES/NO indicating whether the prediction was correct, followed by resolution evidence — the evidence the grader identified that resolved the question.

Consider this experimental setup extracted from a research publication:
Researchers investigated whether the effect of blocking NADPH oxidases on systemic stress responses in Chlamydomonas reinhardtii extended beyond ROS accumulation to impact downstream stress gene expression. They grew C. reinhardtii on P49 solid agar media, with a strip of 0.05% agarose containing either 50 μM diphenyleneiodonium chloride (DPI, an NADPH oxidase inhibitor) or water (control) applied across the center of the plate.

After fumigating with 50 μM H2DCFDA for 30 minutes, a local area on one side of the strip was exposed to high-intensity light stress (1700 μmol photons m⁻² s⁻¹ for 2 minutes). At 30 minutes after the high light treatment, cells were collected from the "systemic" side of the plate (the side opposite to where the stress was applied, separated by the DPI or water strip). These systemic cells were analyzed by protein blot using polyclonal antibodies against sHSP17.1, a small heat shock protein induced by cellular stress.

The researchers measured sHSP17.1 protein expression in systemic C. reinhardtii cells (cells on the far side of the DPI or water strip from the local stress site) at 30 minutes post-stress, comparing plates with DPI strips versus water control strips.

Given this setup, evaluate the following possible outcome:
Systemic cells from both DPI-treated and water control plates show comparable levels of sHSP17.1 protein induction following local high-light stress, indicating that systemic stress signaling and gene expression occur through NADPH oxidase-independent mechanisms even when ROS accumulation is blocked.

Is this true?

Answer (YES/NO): NO